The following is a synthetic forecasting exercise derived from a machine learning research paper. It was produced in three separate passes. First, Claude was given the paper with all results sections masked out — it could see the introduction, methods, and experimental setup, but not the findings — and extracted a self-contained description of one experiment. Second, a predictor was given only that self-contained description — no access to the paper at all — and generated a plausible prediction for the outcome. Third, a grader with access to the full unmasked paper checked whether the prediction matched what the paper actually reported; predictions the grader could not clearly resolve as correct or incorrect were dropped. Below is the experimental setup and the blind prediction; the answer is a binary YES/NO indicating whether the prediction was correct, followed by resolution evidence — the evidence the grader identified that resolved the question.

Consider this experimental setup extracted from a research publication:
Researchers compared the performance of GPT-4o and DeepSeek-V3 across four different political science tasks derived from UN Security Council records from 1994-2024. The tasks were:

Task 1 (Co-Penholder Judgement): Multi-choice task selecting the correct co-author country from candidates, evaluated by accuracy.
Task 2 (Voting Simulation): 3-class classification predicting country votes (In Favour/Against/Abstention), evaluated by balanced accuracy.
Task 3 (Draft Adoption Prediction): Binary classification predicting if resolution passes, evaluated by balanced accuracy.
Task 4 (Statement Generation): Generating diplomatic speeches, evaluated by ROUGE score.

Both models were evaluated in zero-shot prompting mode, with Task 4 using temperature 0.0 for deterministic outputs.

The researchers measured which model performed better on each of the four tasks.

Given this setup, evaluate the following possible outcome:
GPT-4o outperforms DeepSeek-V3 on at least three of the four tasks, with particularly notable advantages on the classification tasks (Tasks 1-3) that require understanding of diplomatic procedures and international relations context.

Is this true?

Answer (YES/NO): YES